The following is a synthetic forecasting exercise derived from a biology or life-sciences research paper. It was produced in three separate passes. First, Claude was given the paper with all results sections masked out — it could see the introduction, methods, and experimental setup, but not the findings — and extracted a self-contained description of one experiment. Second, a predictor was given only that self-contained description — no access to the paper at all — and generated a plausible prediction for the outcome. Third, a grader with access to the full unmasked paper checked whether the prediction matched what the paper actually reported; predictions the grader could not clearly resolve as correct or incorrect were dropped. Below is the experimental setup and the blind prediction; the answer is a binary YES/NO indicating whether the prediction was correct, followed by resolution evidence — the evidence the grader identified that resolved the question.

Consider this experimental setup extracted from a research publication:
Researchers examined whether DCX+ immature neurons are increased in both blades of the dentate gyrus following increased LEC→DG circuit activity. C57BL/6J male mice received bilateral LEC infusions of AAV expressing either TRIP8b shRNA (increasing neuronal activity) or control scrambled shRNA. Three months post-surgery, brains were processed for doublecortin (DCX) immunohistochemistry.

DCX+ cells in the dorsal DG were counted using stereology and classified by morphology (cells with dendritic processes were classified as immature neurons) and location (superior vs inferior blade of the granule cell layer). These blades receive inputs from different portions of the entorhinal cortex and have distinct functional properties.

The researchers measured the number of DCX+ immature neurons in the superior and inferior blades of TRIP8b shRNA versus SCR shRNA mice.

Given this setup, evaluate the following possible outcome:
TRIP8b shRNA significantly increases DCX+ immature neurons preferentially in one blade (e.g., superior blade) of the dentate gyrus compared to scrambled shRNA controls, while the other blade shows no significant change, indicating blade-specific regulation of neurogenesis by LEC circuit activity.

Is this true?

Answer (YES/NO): NO